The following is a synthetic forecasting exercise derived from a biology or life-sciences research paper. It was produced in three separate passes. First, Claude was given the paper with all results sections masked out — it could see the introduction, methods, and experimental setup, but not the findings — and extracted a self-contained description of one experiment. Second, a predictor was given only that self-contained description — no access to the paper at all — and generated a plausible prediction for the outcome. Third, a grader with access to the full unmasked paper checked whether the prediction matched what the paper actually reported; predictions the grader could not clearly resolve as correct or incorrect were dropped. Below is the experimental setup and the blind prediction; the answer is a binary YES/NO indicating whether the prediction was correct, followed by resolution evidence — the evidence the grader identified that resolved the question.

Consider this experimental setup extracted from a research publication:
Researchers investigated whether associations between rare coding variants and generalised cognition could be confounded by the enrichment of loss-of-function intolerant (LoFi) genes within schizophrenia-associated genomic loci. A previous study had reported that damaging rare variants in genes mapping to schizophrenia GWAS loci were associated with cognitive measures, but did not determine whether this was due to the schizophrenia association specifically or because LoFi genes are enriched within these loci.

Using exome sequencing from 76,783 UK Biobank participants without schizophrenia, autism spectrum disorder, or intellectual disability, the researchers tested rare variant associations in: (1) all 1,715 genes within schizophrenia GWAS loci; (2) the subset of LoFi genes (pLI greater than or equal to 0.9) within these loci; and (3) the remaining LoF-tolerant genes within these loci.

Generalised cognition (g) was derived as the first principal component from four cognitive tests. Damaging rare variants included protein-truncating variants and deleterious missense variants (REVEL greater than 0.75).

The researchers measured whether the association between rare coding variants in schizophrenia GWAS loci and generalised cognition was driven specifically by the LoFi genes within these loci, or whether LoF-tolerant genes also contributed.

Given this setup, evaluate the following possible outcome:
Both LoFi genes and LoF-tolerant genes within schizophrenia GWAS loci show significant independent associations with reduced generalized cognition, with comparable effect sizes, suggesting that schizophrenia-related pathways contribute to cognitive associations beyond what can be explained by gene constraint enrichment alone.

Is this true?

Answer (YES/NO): NO